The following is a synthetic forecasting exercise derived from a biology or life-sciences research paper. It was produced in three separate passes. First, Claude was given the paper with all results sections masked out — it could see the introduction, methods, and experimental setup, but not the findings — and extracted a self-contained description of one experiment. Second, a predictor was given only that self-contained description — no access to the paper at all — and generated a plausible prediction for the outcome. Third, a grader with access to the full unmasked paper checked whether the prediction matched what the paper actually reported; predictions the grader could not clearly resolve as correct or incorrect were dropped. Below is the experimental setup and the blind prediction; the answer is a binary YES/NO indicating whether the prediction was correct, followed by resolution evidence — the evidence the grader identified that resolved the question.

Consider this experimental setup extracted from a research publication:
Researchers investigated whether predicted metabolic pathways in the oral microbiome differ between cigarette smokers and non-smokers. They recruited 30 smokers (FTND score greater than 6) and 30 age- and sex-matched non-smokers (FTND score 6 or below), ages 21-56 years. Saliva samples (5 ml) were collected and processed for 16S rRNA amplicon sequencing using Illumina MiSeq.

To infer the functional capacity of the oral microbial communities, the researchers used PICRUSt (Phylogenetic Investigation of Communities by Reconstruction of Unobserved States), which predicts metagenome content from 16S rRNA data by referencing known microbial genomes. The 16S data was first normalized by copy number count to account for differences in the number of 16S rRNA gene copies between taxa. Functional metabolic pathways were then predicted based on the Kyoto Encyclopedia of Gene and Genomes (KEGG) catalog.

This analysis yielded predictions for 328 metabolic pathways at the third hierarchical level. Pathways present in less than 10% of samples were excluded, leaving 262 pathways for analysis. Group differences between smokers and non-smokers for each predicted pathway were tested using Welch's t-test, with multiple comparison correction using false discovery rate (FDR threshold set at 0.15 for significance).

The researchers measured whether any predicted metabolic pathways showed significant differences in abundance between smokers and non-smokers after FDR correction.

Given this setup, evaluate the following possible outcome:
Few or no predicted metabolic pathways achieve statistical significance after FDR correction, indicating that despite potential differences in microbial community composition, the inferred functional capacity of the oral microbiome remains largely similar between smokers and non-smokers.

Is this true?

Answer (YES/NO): NO